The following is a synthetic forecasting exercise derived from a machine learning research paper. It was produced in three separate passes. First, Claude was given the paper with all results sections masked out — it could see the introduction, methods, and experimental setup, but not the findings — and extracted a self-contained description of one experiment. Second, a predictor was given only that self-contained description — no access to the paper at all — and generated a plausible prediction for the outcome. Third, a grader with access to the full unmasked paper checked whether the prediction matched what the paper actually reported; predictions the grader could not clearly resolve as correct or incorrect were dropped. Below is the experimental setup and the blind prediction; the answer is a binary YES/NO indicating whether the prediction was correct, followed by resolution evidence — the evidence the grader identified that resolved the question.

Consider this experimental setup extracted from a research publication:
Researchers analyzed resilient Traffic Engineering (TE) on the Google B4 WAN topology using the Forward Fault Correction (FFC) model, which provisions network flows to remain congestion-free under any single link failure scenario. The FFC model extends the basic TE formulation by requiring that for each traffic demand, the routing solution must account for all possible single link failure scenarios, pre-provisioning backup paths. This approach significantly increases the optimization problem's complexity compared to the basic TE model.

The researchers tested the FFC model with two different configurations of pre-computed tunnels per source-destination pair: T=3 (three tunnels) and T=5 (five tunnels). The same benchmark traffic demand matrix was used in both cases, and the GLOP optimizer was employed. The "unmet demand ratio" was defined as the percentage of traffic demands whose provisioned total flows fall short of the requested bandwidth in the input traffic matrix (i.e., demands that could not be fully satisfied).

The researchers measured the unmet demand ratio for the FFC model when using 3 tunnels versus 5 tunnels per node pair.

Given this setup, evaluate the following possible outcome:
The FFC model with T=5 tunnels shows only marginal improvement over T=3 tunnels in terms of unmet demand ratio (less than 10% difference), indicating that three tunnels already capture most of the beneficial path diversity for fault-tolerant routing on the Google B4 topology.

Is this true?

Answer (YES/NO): NO